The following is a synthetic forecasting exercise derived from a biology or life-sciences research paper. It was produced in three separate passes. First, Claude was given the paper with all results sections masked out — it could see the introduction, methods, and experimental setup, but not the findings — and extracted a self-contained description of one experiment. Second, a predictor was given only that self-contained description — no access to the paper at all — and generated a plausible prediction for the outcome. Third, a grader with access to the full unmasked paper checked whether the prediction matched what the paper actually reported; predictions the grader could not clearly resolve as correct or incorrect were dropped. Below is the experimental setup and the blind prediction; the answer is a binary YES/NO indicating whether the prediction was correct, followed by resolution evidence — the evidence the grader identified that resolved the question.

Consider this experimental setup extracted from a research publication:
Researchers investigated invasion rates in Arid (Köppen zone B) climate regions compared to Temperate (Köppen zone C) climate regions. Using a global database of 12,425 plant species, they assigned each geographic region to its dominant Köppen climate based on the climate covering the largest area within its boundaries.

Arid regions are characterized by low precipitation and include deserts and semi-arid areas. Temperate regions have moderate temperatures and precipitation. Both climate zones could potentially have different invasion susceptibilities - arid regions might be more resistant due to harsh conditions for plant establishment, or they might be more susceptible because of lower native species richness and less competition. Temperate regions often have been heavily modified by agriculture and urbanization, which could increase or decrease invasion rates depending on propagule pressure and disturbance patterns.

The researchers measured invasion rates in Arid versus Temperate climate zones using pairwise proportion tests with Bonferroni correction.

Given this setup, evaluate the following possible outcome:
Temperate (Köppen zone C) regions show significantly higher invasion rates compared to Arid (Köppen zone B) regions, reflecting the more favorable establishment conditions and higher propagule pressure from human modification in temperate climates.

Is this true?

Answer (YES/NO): NO